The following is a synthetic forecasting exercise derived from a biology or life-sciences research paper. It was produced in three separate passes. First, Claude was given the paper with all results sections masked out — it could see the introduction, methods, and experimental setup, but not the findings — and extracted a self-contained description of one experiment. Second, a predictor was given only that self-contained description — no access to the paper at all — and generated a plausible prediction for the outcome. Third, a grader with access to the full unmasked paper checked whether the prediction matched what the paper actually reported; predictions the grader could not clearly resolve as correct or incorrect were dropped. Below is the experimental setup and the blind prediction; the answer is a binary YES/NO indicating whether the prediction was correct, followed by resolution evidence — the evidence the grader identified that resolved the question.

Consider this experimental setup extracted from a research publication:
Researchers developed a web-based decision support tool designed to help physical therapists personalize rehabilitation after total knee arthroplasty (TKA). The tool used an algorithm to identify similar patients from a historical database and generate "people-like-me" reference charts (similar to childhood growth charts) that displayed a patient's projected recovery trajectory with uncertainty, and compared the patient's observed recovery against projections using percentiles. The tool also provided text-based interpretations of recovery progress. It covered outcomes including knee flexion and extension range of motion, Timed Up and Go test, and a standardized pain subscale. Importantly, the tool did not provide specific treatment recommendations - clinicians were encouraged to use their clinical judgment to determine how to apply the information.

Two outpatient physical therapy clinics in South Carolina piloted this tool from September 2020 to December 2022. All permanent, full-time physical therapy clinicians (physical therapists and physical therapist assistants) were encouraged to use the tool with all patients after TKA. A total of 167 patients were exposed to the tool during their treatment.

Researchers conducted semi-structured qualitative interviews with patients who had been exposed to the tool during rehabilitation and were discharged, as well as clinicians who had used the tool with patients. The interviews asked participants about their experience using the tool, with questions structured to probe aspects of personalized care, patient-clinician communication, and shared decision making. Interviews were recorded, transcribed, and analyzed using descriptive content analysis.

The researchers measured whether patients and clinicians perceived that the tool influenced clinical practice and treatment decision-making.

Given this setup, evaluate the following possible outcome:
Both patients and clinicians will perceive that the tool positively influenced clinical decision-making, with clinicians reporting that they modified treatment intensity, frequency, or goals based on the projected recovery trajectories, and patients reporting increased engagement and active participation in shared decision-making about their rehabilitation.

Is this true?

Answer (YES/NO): NO